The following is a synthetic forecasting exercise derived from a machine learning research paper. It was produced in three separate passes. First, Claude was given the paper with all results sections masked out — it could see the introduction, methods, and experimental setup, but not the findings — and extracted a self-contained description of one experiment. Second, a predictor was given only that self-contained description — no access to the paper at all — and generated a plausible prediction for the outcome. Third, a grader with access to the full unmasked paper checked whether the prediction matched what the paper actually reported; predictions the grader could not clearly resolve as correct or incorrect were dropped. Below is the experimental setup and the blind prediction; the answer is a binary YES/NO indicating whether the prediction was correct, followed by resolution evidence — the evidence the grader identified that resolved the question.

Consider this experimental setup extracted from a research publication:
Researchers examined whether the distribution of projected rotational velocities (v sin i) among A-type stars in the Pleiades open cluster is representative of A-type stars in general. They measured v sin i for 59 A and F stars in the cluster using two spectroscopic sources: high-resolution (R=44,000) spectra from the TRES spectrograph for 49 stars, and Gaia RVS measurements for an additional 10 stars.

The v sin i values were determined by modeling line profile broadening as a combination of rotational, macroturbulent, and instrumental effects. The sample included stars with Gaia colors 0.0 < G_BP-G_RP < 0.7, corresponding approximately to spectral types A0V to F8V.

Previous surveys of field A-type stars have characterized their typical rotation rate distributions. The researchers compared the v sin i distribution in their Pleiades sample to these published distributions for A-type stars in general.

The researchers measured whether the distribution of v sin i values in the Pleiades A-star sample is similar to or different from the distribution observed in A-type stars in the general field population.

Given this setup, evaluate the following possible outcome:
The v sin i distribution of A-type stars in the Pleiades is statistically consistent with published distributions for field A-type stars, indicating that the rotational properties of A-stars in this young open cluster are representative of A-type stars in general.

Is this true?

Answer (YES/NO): YES